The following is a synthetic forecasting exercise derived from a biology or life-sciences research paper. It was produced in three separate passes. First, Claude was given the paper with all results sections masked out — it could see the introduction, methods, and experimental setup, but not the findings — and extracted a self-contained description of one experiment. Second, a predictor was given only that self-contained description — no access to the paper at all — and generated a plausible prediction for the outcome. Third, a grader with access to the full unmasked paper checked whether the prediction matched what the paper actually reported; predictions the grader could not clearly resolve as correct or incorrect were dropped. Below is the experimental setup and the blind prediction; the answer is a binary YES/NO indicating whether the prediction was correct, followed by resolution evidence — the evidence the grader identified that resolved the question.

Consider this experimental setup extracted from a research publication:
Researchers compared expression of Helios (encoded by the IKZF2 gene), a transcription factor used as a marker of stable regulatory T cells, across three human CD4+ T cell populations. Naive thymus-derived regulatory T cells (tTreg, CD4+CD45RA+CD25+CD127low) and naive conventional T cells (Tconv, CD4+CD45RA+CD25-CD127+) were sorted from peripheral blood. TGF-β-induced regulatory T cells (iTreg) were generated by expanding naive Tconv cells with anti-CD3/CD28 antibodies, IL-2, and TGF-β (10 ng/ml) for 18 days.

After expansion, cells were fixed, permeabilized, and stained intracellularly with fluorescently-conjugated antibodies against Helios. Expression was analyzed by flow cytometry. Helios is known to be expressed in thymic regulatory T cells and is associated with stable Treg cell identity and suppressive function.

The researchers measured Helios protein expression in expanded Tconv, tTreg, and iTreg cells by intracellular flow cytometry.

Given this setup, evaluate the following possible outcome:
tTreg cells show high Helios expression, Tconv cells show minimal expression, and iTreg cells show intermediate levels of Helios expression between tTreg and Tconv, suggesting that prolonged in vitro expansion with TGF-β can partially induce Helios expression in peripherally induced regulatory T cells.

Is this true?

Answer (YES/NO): NO